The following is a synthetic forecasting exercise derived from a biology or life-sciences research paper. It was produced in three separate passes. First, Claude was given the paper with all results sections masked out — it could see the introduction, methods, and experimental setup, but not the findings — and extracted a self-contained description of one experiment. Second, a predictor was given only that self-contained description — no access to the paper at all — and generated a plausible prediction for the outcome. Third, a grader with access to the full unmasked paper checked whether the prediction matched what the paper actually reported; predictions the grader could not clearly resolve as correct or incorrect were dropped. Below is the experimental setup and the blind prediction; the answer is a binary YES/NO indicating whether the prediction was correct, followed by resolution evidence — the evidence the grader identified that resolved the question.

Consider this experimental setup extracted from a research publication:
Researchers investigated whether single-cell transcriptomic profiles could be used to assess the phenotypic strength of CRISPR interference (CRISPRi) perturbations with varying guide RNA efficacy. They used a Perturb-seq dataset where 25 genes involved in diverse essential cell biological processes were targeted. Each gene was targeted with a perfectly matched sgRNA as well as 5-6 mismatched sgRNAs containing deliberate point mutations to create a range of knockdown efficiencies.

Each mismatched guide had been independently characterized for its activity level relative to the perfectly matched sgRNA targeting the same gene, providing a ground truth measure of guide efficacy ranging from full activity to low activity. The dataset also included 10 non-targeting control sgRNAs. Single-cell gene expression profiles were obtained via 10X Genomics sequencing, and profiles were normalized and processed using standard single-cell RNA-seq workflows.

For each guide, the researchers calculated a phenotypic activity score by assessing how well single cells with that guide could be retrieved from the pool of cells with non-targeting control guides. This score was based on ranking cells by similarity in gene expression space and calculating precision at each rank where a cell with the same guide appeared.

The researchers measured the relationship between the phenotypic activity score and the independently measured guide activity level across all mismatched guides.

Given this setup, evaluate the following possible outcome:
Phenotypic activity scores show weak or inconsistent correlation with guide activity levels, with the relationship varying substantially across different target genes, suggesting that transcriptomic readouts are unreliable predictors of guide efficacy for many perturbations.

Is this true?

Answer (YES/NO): NO